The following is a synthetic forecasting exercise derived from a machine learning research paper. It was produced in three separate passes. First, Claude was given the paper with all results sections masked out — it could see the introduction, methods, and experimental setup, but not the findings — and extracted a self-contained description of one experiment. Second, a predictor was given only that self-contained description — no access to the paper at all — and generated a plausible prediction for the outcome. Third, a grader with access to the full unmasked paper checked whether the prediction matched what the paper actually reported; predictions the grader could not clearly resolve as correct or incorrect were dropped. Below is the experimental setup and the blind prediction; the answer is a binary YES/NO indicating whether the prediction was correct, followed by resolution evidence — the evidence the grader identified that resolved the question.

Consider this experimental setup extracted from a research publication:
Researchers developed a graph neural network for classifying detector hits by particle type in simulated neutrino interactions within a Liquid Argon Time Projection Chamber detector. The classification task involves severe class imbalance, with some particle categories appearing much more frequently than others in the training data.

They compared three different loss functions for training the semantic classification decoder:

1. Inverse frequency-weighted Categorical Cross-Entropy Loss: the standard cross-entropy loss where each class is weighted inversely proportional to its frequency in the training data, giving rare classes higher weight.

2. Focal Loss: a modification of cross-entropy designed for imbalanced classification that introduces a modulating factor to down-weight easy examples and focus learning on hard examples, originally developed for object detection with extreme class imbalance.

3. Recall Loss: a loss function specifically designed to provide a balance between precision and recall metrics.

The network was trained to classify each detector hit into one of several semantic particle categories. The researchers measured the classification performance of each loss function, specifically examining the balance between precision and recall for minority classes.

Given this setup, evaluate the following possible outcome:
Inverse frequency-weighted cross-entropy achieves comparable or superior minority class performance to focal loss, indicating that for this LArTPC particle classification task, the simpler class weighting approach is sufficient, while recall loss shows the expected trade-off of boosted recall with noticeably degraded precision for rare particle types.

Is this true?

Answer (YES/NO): NO